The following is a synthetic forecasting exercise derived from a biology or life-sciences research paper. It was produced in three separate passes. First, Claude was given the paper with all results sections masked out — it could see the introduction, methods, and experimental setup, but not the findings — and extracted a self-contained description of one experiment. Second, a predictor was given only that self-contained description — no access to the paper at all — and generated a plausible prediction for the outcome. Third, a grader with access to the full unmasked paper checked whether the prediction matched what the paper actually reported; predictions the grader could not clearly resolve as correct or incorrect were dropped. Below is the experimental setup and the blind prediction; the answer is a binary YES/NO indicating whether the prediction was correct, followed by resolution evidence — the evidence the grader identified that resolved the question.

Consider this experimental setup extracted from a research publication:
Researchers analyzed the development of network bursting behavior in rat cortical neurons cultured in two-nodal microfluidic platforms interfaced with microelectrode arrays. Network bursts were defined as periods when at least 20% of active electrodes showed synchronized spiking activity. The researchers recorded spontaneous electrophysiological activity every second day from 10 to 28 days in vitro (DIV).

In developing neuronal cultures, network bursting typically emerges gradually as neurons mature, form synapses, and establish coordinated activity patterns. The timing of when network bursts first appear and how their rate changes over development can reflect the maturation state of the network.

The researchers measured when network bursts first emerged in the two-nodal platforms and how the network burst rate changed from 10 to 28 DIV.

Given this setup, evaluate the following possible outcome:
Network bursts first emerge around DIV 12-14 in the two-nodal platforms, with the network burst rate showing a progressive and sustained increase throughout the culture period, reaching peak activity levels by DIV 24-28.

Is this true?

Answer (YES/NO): NO